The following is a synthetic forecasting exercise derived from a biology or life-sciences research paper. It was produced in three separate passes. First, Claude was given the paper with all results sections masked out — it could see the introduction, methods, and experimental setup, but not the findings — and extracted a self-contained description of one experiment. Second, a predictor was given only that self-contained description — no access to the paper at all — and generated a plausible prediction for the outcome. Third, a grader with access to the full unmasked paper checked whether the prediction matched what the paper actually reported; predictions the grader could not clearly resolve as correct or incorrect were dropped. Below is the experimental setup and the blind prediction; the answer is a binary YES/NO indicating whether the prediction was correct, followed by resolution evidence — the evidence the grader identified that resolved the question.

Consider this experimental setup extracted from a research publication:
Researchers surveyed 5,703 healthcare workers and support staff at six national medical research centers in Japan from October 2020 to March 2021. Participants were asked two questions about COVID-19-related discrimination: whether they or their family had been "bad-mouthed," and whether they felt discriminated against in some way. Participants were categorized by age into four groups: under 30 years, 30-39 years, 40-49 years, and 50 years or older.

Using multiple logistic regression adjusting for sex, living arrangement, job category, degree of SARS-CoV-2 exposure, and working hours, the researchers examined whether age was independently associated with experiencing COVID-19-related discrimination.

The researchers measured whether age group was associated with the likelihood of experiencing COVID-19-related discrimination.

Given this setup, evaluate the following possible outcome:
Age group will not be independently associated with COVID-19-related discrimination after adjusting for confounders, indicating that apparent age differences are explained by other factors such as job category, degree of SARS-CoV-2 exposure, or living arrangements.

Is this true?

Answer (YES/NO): YES